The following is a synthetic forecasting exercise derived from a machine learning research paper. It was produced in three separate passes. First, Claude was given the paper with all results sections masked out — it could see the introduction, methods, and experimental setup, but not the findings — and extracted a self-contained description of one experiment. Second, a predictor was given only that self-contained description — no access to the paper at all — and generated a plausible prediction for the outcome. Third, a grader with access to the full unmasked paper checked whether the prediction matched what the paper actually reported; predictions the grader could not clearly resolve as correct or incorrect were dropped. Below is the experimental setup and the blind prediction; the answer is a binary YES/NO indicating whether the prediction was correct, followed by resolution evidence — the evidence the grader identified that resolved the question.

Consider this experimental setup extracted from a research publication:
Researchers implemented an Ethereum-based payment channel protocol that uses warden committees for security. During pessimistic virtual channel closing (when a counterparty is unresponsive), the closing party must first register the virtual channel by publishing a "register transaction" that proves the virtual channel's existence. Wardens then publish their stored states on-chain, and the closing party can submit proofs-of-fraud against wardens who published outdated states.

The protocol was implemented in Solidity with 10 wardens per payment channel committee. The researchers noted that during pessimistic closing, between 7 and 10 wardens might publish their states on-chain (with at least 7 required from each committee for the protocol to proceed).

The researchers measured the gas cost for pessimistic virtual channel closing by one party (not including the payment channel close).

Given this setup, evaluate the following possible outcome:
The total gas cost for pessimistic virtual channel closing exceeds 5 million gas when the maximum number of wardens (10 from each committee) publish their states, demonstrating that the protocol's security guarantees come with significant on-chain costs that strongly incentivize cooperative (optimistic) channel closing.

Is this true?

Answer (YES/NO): NO